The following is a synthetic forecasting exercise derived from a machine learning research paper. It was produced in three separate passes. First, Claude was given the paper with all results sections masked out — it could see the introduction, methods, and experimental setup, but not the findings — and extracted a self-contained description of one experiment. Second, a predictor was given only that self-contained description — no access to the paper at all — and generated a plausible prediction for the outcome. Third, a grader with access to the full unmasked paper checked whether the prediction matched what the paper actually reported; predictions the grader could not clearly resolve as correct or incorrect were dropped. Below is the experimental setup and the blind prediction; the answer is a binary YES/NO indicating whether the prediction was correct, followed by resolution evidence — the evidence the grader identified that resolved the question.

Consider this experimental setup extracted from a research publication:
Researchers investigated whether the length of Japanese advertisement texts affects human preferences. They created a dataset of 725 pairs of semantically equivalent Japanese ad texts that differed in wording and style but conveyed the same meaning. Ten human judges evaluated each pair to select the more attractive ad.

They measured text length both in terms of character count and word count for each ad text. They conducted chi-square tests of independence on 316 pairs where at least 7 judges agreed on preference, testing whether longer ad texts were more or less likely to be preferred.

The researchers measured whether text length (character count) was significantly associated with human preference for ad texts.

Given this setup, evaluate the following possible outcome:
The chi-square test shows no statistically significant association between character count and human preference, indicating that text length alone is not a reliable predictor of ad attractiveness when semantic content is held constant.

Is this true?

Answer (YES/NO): NO